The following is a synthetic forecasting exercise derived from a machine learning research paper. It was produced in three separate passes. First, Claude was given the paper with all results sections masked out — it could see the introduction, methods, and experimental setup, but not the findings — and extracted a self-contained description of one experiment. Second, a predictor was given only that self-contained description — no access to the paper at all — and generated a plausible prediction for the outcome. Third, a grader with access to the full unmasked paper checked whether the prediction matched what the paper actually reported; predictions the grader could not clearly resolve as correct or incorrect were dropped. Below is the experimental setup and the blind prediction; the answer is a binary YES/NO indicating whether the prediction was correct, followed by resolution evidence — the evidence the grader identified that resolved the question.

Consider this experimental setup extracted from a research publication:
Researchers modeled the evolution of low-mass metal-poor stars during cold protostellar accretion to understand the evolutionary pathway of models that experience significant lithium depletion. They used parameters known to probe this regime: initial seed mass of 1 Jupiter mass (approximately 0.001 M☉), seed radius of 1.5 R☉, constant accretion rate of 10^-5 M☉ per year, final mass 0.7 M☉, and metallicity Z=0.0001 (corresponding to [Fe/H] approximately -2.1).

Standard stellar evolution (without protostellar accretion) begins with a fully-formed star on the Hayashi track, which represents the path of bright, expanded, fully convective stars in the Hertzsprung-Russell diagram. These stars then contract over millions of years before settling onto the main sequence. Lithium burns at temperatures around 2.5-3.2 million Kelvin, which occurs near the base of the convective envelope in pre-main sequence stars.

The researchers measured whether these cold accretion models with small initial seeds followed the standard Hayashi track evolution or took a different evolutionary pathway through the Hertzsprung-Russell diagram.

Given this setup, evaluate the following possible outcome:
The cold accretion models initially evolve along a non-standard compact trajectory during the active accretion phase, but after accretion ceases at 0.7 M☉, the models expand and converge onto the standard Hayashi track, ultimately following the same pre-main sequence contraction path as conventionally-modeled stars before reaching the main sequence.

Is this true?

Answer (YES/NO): NO